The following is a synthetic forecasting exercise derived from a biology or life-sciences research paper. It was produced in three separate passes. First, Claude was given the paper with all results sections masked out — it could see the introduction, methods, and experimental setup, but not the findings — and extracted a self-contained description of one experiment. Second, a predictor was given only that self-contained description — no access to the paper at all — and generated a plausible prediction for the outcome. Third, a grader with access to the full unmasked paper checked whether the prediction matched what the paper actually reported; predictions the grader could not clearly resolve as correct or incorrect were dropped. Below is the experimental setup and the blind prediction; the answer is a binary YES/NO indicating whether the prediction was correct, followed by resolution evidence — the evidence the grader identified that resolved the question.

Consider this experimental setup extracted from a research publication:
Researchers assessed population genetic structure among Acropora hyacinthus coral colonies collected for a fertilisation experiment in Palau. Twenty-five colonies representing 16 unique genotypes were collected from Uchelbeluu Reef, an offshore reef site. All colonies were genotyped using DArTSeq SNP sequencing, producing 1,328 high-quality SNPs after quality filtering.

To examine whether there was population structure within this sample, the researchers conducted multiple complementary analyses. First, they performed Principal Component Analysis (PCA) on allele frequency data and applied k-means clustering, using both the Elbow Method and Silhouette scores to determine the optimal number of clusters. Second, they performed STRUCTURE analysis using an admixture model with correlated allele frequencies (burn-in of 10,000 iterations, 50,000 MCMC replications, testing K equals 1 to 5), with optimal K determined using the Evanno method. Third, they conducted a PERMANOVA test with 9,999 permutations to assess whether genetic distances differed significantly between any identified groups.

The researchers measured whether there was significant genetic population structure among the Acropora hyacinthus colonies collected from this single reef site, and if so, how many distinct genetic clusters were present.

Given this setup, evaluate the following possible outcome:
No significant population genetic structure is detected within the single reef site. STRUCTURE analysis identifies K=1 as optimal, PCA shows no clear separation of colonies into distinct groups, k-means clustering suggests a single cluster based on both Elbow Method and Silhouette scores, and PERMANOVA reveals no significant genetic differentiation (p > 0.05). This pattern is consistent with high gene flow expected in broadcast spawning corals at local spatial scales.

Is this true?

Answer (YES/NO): YES